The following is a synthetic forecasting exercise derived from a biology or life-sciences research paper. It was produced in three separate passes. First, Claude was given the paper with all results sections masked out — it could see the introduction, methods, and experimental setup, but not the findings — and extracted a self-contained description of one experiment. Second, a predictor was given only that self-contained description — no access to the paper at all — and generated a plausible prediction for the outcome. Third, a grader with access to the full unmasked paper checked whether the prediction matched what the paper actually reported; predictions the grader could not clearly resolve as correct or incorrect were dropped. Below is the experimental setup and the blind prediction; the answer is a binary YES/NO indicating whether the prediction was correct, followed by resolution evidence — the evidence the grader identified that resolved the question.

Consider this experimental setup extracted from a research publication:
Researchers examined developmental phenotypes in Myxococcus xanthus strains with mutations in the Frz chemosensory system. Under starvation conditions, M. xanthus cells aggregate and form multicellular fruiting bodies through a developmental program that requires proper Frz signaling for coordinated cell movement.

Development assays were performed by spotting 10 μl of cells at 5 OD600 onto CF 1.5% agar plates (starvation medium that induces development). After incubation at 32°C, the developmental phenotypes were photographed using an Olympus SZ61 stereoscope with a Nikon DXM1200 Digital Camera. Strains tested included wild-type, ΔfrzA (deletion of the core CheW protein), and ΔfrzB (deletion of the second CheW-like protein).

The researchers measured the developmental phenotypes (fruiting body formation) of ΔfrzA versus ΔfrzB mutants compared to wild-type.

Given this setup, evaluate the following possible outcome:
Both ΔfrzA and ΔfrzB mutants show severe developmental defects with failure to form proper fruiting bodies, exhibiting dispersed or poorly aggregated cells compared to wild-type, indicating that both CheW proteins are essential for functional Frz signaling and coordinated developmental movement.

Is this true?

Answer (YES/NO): NO